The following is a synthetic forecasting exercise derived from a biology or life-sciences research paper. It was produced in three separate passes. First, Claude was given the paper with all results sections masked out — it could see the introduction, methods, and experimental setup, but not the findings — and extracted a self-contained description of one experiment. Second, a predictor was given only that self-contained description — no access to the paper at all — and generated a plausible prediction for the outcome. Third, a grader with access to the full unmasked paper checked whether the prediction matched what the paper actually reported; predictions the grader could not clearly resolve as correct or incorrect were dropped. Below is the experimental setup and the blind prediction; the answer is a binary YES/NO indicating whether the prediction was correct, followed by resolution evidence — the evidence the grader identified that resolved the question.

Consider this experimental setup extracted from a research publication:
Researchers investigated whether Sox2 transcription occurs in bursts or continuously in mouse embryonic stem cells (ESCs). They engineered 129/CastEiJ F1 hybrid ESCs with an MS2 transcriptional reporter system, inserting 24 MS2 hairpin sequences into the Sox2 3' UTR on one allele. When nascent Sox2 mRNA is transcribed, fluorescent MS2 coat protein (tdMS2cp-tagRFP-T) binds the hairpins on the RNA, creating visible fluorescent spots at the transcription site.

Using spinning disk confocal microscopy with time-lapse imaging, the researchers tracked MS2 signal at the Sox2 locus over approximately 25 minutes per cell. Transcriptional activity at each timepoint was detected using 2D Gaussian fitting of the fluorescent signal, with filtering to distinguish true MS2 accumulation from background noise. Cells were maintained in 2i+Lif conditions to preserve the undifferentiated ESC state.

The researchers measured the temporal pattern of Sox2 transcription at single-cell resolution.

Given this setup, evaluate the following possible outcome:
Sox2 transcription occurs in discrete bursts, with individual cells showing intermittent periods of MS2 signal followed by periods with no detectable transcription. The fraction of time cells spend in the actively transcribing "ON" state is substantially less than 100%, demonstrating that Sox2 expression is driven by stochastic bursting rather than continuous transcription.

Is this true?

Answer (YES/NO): YES